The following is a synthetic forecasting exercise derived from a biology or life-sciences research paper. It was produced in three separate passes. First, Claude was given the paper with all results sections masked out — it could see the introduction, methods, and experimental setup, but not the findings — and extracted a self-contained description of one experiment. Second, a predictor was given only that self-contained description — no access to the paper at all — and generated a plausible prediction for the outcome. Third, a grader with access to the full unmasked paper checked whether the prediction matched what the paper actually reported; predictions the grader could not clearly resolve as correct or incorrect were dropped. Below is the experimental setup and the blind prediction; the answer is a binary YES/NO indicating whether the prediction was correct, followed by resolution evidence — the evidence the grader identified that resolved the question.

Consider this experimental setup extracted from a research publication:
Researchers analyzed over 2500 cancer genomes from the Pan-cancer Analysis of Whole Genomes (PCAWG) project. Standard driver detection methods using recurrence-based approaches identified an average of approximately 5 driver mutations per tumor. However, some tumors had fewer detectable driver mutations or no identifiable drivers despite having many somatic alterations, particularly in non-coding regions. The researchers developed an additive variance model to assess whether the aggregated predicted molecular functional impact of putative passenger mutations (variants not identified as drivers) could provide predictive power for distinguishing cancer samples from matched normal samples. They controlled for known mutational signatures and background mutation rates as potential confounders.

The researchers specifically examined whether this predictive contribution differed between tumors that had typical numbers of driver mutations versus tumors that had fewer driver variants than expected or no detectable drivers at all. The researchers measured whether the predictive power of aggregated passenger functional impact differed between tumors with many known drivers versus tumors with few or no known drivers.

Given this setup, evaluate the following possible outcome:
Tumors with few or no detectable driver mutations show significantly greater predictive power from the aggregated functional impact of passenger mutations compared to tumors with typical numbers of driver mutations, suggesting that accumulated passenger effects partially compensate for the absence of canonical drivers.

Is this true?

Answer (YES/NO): YES